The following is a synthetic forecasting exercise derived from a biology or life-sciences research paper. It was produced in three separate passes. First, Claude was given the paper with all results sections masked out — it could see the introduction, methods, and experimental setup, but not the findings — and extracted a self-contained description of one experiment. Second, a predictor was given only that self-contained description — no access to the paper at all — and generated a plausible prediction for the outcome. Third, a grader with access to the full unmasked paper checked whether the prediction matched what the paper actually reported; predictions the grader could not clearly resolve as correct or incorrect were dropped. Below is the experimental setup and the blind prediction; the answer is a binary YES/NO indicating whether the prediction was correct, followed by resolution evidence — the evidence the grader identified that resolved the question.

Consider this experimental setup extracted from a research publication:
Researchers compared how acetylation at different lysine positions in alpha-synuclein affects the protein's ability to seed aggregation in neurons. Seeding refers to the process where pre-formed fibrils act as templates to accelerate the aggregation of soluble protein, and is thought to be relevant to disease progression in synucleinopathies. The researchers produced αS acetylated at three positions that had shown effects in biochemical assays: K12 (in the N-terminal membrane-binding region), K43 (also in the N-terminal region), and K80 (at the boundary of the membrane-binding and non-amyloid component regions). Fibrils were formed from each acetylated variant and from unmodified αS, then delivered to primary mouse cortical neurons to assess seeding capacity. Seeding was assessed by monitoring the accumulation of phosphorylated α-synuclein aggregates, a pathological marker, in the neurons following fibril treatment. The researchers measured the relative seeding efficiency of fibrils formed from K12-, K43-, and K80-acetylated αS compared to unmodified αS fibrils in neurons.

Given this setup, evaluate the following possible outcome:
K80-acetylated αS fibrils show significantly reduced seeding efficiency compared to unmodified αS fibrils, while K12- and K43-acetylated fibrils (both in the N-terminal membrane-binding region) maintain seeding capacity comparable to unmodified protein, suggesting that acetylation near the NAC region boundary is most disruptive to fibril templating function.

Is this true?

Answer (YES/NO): NO